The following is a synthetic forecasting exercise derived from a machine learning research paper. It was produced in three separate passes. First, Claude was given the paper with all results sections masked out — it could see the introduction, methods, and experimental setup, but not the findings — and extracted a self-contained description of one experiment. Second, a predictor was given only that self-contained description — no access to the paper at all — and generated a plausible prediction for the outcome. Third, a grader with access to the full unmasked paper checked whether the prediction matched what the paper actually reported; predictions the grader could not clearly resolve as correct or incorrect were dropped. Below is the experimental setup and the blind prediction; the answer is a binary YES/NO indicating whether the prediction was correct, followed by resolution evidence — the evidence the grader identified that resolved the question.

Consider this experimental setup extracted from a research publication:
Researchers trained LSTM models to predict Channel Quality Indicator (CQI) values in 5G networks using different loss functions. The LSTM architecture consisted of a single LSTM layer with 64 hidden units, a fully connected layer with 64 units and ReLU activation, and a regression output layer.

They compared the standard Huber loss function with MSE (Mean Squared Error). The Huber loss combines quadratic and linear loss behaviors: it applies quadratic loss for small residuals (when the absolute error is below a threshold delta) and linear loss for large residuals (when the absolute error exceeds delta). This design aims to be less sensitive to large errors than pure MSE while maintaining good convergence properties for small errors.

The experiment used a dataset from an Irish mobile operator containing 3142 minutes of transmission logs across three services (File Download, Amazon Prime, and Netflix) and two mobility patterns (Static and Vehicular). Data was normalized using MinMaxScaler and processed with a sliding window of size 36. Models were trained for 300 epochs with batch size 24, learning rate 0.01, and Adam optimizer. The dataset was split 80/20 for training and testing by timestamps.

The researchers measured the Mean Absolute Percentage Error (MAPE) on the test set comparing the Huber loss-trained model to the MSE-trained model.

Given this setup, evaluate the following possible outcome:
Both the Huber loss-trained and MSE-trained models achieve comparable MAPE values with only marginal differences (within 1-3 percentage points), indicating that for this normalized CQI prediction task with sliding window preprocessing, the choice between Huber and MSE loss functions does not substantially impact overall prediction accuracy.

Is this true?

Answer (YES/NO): NO